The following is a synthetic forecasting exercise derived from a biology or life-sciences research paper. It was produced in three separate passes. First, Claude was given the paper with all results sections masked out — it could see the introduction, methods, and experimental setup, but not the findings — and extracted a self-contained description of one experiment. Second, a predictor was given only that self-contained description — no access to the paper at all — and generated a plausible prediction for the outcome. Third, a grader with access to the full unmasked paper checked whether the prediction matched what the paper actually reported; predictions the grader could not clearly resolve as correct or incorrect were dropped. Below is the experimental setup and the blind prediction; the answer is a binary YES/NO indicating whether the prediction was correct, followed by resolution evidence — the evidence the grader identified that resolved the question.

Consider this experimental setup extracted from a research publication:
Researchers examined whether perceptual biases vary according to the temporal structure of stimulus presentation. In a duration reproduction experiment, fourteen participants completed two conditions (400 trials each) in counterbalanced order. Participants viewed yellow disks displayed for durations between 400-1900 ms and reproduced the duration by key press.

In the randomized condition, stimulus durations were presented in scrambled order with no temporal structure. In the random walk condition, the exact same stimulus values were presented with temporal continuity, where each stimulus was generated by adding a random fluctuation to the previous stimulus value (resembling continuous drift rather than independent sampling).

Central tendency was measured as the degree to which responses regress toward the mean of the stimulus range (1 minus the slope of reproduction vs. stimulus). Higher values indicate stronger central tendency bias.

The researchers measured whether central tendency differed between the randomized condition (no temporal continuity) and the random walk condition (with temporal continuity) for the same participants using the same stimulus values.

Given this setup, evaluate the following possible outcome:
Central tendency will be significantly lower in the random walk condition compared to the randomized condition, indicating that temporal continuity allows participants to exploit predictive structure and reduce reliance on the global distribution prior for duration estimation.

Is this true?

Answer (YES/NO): YES